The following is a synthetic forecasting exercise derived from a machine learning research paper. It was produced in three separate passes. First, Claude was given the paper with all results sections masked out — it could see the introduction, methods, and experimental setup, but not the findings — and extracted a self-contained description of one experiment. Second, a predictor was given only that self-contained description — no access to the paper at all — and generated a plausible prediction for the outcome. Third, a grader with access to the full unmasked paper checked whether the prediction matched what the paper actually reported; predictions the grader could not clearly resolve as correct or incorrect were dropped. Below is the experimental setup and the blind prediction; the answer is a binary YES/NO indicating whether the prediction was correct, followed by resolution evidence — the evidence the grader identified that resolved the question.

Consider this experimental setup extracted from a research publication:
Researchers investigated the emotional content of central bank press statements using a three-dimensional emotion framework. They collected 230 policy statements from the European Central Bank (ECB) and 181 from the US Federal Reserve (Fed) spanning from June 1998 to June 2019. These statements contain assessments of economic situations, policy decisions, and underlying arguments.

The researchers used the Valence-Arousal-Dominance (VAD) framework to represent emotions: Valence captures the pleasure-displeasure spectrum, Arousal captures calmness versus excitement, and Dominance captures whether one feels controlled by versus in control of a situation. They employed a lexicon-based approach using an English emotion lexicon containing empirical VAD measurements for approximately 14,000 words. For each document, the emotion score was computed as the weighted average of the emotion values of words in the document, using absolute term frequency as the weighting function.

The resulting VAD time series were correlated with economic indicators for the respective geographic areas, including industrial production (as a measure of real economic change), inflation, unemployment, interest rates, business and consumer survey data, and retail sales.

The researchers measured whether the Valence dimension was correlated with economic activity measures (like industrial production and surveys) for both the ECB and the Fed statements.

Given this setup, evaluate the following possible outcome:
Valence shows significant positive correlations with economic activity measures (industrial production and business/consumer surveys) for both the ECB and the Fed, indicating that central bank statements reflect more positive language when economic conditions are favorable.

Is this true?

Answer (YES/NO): NO